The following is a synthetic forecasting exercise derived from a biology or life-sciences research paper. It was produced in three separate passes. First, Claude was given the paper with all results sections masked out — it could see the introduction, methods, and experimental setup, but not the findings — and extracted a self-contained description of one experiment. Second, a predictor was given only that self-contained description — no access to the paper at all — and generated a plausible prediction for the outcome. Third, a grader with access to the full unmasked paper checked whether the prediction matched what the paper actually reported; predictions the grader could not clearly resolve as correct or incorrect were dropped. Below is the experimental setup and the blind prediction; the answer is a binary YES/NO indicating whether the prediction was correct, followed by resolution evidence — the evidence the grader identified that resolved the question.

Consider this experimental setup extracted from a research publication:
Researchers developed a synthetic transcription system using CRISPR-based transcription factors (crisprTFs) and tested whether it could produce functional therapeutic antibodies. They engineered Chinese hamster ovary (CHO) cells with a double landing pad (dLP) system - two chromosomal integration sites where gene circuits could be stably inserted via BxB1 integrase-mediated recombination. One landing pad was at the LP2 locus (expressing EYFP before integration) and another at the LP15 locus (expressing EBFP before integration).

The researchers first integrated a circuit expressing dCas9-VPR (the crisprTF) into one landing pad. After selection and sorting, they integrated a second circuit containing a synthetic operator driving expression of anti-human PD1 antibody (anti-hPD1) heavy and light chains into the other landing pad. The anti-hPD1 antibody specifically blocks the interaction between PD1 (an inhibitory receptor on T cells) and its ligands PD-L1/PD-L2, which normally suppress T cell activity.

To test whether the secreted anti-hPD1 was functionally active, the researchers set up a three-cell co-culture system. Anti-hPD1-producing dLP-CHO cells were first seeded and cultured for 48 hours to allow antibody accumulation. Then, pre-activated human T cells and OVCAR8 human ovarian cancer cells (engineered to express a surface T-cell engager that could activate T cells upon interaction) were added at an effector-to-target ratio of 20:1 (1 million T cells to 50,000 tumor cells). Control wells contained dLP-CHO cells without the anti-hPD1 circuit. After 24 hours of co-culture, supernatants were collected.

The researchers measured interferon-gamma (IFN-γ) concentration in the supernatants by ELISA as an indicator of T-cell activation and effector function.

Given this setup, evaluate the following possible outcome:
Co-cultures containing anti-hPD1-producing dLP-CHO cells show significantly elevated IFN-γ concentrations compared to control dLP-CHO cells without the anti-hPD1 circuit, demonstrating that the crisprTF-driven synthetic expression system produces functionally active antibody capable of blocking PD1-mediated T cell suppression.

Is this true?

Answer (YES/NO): YES